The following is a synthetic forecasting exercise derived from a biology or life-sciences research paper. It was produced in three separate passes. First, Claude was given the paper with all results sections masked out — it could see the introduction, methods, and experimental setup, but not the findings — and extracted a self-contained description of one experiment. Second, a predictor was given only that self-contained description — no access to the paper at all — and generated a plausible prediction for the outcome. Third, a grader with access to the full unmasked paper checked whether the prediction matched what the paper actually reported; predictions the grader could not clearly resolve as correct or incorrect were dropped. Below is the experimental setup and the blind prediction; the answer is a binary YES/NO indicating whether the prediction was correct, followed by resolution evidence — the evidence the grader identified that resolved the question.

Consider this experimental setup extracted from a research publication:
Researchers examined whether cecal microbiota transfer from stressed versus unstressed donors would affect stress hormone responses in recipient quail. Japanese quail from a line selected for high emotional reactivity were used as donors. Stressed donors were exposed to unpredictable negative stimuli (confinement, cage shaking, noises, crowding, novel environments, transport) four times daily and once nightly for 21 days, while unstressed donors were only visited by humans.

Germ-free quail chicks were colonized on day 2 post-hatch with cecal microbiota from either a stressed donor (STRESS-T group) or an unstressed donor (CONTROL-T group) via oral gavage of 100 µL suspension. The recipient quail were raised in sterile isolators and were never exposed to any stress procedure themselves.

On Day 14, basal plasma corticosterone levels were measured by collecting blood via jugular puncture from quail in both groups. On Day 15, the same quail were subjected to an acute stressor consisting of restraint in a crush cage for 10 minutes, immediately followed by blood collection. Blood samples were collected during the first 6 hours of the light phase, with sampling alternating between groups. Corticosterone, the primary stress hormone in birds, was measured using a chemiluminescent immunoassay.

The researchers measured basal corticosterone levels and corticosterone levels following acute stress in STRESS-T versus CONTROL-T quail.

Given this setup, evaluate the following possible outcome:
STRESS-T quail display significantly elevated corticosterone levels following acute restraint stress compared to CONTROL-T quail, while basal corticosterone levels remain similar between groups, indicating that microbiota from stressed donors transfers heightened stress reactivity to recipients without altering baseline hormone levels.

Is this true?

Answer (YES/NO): NO